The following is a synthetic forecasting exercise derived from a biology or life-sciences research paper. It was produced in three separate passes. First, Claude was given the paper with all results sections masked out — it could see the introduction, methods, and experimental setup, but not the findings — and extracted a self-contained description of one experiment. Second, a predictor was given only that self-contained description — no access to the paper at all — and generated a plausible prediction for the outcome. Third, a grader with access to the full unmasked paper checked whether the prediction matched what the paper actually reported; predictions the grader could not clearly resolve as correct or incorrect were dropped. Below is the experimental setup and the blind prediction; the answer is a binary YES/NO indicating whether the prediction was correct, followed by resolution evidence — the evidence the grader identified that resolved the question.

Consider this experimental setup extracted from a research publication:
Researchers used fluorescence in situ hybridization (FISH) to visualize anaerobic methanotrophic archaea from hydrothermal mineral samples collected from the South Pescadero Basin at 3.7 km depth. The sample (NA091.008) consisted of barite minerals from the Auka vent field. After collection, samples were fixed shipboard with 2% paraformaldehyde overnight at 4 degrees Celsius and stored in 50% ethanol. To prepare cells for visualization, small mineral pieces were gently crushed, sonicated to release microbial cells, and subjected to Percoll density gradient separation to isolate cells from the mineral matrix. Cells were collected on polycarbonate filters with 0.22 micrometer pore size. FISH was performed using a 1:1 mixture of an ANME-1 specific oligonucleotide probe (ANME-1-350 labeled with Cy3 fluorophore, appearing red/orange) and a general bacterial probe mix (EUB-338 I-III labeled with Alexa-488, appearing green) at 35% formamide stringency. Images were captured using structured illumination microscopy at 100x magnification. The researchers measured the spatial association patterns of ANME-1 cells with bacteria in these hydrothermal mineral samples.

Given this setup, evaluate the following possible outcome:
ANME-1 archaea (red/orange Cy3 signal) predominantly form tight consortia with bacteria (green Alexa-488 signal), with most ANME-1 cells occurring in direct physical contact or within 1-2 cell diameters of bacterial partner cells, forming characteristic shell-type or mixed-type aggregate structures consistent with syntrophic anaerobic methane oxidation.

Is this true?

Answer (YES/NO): NO